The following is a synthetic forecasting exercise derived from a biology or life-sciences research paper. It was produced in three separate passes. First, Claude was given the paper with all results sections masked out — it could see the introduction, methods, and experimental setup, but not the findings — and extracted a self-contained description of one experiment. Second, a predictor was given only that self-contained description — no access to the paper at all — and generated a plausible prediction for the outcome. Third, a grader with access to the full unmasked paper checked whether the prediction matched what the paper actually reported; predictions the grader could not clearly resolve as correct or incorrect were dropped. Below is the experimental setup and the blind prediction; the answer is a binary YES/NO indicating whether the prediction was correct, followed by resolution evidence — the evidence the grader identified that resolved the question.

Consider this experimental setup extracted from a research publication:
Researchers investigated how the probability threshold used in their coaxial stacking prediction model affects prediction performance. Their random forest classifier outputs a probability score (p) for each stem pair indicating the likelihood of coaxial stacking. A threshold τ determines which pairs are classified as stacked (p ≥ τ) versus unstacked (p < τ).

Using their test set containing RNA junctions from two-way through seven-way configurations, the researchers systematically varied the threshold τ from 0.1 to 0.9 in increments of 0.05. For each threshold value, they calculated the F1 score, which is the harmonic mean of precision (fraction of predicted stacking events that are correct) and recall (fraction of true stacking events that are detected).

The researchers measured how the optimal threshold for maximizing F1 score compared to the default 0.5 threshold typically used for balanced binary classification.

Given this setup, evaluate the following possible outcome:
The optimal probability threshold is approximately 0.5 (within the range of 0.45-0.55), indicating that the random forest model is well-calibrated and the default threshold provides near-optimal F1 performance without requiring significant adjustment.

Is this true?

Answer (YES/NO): NO